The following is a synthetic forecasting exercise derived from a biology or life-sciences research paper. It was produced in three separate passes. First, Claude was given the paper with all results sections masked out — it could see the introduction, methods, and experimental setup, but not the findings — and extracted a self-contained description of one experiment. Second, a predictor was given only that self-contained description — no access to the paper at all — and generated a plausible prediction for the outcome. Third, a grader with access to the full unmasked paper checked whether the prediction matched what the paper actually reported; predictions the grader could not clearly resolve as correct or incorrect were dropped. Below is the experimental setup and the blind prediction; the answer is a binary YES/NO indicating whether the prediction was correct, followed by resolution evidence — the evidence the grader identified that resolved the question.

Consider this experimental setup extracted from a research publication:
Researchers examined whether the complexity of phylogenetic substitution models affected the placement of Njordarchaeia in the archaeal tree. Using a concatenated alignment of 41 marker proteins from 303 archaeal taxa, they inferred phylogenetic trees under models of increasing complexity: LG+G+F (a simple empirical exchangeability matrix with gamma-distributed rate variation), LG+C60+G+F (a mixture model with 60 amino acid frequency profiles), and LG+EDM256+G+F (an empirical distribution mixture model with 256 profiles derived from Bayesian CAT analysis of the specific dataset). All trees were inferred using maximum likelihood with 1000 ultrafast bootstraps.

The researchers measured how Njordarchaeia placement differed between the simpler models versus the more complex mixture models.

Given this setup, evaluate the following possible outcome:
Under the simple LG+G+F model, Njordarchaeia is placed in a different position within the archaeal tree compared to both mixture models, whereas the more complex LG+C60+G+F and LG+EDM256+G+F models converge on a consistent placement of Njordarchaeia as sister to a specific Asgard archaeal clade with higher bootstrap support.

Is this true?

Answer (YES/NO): NO